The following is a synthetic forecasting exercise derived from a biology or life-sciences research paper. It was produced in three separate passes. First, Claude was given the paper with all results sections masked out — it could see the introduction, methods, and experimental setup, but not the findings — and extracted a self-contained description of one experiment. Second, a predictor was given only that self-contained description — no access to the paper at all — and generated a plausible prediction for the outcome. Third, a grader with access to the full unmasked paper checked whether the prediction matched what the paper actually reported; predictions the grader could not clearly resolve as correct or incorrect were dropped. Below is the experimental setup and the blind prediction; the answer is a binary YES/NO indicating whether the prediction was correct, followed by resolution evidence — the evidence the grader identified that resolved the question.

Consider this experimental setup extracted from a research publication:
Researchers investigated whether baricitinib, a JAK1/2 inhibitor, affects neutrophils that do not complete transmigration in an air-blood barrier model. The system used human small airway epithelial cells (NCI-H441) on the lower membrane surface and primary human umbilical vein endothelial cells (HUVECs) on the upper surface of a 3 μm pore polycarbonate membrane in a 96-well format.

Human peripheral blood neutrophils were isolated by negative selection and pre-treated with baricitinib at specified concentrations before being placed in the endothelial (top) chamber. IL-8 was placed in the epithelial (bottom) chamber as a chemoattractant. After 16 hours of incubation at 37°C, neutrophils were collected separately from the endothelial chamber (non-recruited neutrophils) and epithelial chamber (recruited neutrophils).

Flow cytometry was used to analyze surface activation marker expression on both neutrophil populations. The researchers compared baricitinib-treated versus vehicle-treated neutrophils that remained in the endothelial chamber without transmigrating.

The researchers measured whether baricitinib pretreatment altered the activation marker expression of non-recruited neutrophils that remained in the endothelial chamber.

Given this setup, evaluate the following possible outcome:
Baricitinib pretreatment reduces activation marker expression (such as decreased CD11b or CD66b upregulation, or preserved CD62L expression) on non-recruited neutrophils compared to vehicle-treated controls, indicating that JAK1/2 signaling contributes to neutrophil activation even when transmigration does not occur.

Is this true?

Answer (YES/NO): NO